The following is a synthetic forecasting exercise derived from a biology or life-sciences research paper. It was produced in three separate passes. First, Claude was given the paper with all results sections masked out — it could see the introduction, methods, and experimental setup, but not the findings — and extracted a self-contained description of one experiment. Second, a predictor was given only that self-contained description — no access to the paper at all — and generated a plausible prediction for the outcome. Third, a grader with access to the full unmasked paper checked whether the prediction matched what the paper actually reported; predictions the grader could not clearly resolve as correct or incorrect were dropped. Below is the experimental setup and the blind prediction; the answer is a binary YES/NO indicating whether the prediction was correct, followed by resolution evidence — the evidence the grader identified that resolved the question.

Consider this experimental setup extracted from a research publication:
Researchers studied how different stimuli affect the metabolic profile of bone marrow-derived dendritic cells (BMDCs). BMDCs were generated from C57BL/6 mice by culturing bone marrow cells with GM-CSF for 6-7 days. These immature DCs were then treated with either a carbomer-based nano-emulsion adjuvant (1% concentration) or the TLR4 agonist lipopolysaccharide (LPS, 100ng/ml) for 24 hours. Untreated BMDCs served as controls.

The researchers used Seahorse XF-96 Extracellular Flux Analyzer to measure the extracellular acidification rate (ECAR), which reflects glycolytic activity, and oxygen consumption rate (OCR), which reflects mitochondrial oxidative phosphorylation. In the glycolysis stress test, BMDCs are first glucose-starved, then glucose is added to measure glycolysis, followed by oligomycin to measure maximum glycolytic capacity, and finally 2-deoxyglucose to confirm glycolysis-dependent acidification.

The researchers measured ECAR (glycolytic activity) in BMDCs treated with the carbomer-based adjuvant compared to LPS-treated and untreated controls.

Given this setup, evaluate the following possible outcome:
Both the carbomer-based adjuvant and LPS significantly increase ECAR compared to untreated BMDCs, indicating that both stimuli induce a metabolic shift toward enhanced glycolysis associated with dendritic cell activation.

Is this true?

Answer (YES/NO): NO